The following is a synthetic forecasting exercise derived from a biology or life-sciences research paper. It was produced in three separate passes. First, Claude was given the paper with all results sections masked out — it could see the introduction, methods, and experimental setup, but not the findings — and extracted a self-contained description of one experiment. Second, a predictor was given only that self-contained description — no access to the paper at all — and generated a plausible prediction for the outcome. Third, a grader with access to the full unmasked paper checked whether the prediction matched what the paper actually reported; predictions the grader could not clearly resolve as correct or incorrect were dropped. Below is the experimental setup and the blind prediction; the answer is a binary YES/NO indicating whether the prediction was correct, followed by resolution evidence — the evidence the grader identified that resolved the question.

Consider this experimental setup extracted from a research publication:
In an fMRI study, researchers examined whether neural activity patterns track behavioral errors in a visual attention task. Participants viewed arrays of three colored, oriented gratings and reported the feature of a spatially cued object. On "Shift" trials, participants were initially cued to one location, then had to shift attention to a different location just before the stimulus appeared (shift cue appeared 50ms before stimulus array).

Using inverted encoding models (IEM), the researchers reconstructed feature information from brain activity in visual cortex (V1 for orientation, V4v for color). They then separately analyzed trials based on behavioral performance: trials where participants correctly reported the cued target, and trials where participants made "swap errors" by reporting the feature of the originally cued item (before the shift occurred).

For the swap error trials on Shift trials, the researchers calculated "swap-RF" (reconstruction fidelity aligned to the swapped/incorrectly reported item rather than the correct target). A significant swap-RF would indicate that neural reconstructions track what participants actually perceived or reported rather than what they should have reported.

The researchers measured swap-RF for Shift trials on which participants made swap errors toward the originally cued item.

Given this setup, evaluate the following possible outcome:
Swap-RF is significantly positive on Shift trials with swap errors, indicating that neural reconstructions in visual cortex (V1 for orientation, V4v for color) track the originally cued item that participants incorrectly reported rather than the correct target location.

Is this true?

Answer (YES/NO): NO